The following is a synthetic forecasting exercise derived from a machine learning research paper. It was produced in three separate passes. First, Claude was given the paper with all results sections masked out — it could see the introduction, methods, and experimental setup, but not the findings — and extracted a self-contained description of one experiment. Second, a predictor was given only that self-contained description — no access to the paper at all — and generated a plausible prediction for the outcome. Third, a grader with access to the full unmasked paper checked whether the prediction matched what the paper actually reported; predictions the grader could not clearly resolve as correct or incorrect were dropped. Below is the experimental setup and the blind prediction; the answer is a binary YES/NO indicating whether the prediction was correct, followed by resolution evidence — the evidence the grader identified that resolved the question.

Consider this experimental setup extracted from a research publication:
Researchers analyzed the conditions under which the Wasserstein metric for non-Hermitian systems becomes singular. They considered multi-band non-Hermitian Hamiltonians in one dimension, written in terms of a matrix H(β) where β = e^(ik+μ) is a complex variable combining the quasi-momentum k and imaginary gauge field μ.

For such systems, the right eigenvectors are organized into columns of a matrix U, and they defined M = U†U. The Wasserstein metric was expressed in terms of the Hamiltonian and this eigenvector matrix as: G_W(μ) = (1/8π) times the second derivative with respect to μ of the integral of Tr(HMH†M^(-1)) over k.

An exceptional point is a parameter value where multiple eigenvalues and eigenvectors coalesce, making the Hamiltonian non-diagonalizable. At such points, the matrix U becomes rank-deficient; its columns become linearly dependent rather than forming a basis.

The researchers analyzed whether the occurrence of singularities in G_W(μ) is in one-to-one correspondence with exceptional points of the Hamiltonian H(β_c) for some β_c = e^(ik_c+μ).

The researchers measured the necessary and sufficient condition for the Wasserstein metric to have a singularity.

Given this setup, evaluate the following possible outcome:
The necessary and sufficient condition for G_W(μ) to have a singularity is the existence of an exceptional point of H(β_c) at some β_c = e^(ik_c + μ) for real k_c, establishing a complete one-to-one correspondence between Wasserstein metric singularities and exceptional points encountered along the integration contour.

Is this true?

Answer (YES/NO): YES